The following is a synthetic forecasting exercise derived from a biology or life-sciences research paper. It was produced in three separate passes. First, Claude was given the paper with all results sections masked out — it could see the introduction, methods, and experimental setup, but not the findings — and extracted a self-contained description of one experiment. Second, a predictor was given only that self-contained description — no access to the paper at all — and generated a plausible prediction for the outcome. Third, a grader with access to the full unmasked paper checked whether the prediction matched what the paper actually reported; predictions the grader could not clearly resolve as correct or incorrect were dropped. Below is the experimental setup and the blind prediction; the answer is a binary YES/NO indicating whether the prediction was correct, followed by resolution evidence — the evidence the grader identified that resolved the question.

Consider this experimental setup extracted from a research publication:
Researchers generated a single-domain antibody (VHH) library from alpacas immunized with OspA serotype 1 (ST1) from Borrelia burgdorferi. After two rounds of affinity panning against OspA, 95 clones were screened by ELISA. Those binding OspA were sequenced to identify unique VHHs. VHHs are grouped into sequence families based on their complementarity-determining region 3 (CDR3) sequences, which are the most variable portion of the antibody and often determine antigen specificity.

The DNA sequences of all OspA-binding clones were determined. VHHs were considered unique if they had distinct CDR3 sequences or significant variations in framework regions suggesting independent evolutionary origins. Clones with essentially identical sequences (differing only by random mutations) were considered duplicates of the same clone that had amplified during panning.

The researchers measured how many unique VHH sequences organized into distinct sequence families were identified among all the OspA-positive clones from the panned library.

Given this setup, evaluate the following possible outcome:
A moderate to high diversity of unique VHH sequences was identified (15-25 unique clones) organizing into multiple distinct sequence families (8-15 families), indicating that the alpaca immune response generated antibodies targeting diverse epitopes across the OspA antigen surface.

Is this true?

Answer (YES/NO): NO